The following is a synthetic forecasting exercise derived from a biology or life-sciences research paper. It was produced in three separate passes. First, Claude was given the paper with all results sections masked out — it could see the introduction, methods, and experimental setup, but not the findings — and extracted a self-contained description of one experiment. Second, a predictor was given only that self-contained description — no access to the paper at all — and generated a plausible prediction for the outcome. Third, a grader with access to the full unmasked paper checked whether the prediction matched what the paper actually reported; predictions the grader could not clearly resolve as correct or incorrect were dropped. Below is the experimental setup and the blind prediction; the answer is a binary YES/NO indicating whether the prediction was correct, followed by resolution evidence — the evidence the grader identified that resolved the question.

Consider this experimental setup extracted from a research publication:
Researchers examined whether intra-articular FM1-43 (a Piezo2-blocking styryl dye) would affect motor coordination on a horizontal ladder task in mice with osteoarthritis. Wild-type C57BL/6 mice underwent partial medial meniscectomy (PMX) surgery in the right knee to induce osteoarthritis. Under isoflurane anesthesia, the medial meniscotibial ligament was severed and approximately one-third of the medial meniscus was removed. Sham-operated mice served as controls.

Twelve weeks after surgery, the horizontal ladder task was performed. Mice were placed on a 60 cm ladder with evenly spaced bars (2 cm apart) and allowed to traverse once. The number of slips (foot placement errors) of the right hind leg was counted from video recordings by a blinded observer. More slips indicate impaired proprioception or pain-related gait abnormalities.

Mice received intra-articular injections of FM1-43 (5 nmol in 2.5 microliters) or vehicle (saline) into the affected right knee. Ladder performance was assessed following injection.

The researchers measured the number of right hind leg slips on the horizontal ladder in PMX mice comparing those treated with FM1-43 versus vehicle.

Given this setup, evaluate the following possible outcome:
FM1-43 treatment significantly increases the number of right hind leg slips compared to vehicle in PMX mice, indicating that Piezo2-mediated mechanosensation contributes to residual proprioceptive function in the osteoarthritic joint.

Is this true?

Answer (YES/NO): NO